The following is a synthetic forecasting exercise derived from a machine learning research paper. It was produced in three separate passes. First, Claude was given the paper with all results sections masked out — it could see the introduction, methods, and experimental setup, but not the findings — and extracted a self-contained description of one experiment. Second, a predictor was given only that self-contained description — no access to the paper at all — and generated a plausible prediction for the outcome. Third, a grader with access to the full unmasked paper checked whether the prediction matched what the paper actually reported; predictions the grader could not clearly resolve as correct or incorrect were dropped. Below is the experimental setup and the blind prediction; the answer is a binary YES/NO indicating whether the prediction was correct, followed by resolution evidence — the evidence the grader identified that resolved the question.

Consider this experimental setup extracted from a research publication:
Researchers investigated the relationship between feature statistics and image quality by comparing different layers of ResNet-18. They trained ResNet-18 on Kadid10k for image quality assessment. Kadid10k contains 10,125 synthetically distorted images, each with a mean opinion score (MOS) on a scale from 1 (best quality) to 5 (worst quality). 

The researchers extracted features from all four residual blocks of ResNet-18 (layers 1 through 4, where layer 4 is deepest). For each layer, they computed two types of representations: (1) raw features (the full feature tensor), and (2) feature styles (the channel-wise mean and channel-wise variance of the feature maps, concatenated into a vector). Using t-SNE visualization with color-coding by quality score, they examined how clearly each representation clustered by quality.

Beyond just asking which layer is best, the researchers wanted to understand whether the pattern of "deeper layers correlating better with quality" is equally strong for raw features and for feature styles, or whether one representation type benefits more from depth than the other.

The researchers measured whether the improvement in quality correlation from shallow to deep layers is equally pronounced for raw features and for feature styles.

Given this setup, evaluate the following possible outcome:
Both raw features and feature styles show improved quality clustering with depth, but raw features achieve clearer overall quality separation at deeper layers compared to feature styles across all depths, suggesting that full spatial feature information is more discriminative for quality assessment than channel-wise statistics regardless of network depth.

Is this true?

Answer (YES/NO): NO